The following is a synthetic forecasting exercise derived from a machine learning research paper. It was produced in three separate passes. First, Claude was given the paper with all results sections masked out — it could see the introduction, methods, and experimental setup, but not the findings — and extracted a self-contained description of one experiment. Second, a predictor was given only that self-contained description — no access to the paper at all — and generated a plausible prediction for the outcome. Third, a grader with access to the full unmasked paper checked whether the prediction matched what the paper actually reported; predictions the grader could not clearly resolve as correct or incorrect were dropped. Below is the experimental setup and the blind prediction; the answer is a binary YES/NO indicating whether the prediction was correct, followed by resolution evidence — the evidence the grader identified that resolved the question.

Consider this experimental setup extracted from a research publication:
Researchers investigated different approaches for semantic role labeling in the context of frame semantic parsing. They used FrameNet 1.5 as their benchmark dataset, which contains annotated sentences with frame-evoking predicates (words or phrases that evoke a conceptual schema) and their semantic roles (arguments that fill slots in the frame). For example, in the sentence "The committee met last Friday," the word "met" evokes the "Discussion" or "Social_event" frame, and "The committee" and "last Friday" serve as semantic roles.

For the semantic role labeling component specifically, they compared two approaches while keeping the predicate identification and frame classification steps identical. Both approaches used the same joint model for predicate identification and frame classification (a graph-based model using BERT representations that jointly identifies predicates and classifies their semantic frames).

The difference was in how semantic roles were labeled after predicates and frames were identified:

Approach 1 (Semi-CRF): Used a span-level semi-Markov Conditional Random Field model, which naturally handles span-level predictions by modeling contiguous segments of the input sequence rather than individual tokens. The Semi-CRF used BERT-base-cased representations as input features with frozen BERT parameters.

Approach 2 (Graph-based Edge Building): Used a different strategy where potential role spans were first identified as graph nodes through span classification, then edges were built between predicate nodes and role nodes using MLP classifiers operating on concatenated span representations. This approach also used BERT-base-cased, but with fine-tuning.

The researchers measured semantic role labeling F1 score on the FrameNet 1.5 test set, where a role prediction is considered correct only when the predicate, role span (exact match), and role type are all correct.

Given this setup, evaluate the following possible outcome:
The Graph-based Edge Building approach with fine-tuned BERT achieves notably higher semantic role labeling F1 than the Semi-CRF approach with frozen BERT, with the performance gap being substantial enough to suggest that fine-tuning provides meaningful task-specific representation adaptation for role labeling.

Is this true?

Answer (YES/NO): NO